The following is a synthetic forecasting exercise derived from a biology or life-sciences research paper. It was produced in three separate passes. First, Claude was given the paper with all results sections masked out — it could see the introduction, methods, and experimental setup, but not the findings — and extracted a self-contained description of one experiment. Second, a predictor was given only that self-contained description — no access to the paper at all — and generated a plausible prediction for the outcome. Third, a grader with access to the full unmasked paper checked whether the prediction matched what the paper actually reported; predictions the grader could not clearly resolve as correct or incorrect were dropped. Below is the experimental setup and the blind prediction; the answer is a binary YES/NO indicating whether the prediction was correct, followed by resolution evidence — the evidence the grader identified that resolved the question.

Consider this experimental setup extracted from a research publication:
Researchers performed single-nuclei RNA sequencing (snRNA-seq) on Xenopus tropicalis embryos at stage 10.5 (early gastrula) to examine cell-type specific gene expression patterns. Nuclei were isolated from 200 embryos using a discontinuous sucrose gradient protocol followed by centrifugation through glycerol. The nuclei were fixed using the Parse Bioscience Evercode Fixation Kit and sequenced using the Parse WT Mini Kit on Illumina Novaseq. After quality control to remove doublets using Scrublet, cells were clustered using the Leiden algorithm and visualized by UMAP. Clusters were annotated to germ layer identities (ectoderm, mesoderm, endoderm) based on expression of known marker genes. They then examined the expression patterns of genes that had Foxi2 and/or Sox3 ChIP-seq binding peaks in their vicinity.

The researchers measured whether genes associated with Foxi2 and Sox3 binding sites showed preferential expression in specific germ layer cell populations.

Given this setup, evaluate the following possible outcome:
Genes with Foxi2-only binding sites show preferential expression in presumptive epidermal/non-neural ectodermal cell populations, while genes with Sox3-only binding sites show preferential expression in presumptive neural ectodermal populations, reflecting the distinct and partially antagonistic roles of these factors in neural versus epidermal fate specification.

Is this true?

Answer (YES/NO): NO